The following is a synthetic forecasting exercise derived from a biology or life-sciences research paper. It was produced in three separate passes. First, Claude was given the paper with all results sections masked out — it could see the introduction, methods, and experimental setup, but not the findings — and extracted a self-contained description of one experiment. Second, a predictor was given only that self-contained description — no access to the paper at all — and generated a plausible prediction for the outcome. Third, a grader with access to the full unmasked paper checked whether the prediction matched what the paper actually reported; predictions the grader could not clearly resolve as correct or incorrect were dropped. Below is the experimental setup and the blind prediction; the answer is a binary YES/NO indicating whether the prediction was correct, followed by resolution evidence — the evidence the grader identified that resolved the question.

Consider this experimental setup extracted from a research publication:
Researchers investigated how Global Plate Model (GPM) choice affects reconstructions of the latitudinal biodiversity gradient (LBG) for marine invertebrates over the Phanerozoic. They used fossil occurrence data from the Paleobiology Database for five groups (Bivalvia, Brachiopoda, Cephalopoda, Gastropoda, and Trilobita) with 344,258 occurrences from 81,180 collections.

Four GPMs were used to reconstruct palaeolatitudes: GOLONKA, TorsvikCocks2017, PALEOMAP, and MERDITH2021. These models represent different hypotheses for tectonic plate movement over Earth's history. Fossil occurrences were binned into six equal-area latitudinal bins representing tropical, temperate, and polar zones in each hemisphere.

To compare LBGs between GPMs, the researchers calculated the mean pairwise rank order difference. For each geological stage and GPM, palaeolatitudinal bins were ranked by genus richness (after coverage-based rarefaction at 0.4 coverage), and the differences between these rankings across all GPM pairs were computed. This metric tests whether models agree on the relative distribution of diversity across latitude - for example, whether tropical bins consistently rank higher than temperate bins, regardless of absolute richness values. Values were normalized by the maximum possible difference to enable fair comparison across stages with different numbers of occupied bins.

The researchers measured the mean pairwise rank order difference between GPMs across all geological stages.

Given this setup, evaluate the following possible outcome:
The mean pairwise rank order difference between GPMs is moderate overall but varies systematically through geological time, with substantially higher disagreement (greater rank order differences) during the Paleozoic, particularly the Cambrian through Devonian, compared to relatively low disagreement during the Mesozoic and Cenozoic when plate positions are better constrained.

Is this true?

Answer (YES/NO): NO